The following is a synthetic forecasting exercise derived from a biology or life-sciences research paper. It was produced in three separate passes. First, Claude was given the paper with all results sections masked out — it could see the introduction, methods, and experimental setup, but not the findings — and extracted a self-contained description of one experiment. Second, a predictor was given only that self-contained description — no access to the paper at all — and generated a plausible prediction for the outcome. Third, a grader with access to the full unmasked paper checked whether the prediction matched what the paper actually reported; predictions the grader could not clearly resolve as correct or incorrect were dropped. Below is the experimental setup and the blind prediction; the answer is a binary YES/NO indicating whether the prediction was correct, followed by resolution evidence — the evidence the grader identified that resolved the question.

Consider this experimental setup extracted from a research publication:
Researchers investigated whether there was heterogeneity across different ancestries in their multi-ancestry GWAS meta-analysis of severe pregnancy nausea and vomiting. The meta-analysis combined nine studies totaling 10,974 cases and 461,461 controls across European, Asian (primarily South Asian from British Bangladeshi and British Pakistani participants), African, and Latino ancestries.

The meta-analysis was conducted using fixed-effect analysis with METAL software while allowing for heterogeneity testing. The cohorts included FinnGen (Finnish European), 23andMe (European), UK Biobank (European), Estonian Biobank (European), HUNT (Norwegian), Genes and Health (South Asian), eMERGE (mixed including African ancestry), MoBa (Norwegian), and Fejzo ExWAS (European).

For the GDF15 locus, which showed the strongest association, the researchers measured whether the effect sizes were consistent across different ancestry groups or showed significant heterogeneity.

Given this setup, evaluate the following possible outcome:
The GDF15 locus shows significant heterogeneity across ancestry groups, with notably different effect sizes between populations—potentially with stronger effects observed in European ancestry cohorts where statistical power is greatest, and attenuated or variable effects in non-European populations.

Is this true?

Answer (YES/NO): NO